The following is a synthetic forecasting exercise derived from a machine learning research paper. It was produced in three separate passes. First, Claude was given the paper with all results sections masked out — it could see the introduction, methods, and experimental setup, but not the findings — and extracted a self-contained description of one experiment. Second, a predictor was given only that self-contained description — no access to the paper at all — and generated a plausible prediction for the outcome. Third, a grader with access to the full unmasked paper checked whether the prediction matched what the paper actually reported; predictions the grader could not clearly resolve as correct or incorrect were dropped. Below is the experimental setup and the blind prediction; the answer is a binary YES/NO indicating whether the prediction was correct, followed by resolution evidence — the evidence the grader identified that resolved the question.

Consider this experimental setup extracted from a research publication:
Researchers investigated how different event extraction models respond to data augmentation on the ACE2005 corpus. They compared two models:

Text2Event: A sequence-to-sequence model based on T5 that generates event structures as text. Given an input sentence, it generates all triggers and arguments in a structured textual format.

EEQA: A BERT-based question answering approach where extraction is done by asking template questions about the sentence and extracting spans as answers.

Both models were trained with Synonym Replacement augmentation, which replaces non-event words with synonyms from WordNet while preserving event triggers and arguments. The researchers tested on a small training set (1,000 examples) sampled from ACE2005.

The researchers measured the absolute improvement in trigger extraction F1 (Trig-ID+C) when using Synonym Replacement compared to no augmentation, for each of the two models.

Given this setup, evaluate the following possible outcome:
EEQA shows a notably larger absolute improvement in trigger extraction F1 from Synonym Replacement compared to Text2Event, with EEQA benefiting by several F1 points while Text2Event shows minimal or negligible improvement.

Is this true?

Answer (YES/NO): NO